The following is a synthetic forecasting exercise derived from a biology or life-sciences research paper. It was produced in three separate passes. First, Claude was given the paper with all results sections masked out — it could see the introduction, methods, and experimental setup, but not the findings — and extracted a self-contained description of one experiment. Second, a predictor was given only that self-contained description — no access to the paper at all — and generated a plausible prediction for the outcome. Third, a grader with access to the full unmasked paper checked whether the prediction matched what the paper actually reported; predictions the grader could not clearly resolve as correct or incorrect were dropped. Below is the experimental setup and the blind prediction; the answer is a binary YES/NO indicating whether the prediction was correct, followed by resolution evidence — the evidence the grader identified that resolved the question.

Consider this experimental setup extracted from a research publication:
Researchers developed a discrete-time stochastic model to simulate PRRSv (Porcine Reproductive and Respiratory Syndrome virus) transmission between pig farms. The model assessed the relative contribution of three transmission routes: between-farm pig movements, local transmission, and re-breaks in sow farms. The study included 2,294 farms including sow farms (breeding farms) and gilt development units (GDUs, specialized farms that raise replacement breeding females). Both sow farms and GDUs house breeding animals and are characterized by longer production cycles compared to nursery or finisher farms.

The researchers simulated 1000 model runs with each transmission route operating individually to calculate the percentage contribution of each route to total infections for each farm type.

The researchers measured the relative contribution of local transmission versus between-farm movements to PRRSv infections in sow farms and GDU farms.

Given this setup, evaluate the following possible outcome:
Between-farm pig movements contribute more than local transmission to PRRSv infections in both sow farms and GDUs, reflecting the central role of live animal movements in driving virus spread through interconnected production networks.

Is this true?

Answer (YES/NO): NO